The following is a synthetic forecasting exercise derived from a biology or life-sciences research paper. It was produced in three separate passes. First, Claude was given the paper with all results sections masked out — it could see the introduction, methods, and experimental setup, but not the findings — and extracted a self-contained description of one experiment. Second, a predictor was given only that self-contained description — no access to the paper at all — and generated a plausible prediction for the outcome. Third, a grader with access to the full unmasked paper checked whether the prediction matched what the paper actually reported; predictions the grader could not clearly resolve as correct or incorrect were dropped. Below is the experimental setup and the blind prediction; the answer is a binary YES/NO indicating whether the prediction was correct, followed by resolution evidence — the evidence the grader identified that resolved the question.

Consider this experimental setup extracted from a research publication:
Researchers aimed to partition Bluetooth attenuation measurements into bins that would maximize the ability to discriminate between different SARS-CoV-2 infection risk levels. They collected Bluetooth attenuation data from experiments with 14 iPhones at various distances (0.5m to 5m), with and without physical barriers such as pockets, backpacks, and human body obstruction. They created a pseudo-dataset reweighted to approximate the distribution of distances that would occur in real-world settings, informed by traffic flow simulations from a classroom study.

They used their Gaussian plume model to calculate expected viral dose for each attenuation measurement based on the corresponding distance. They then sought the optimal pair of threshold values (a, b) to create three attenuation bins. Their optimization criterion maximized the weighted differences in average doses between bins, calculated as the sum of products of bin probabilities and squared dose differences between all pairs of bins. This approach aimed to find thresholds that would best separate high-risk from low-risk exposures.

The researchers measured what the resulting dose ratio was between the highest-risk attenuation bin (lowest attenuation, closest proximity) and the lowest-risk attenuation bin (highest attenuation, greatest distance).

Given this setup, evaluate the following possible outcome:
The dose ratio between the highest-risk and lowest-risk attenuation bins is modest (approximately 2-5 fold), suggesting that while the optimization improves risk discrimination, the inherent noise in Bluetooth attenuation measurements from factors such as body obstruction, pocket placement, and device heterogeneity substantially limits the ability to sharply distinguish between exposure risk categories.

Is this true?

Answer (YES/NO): YES